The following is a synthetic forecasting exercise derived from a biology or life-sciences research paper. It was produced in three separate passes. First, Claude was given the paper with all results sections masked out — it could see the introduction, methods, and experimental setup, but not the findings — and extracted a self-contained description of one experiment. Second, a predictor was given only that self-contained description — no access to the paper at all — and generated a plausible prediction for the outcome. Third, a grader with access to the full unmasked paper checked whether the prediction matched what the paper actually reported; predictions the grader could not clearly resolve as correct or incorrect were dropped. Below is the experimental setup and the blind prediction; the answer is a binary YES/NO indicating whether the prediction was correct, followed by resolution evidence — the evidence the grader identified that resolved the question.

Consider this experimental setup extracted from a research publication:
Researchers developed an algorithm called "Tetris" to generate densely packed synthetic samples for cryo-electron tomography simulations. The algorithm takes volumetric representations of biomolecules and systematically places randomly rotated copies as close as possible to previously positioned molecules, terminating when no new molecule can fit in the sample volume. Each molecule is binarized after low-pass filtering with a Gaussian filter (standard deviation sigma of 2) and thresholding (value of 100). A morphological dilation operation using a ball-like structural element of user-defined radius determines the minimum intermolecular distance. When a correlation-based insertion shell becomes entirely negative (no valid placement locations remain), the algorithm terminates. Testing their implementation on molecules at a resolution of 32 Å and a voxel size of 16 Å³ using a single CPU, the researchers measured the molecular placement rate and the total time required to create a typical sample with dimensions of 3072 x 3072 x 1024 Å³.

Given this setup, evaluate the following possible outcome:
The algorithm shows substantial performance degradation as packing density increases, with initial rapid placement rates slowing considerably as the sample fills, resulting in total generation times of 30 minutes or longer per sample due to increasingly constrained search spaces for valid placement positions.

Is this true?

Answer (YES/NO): NO